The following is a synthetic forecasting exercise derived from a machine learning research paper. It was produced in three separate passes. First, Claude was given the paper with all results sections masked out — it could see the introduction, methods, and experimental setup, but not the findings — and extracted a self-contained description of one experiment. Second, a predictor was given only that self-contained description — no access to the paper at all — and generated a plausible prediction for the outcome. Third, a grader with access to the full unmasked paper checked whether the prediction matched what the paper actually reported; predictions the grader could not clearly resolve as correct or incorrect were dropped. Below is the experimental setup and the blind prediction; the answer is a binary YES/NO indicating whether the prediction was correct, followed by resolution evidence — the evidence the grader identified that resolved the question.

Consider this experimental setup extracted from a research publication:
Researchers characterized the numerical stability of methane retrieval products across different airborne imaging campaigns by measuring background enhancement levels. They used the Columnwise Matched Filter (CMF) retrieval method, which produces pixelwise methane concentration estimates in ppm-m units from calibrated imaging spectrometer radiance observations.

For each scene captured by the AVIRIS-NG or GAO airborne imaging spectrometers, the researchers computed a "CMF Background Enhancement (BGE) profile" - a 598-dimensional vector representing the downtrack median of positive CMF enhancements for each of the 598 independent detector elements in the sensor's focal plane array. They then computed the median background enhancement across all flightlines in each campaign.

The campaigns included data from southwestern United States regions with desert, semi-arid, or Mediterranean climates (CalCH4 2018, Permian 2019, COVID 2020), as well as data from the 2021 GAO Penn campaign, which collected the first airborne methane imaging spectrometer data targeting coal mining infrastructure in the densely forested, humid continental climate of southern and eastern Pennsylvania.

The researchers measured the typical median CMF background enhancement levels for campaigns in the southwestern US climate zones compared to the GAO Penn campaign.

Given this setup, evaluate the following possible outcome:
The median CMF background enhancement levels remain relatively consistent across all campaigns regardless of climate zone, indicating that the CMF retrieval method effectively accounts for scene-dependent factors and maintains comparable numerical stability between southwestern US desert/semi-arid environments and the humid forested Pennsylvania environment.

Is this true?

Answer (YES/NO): NO